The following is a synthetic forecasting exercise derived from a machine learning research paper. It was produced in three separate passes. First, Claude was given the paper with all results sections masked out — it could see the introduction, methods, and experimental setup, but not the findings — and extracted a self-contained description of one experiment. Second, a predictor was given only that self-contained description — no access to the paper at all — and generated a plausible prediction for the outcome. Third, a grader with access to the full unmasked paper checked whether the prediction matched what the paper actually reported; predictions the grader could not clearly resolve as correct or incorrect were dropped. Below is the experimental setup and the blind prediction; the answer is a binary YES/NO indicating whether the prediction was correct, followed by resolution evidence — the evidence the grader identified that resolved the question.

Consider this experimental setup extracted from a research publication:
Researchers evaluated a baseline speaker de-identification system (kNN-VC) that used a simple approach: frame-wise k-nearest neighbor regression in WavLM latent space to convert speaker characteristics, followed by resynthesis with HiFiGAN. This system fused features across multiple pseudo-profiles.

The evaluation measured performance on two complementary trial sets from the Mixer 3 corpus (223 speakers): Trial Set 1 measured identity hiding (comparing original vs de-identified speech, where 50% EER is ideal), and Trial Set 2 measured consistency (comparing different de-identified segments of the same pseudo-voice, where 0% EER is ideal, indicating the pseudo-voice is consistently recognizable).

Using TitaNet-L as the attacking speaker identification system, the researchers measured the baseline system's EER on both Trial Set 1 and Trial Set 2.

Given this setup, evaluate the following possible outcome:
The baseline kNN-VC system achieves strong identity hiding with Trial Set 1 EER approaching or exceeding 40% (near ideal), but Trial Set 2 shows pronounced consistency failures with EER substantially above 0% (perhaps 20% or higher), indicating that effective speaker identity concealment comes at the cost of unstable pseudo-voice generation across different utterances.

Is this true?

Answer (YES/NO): NO